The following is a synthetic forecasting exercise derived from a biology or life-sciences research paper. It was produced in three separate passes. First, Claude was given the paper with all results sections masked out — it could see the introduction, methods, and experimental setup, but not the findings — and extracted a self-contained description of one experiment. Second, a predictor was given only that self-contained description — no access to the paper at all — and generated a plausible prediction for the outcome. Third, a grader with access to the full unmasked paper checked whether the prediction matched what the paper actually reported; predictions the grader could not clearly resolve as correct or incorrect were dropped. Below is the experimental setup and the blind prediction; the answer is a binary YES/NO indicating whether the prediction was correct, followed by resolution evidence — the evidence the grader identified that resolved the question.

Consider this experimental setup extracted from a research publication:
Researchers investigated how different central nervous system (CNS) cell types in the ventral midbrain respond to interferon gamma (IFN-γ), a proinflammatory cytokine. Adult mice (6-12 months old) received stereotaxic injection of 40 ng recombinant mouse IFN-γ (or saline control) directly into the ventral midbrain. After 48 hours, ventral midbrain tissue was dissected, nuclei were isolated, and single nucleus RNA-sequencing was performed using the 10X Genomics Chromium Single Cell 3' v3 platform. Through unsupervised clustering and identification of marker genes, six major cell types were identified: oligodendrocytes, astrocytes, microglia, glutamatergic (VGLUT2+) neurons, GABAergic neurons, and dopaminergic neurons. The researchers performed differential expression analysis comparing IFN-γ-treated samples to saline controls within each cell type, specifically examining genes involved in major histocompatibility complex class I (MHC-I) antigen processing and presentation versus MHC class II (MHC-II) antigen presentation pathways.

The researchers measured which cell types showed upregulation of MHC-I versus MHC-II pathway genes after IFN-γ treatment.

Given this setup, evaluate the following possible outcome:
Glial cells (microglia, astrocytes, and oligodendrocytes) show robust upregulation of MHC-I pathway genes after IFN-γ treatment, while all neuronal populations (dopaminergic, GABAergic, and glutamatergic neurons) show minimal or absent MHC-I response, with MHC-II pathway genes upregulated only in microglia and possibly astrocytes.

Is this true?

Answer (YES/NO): NO